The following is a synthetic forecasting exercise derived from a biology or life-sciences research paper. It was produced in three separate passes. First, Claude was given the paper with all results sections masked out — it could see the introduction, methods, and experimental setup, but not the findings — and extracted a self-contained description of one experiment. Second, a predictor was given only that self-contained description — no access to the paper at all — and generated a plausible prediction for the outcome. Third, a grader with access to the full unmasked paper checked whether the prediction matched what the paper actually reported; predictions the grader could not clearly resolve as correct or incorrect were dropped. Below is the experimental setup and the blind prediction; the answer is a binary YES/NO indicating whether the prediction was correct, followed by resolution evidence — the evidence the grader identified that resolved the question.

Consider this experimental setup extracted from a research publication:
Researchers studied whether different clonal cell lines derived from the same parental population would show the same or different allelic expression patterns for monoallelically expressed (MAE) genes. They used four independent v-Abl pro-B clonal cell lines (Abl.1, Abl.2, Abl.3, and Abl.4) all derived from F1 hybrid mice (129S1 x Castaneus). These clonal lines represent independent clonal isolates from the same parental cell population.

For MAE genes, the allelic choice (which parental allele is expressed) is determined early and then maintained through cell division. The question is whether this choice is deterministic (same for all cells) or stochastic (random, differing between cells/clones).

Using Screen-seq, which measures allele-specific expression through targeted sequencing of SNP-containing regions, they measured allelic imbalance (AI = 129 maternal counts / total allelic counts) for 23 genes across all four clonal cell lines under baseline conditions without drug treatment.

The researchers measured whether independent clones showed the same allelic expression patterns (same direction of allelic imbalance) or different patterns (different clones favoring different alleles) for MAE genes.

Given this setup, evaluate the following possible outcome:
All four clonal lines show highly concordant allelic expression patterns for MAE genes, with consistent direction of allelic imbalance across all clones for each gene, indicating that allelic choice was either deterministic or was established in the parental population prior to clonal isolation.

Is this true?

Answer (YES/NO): NO